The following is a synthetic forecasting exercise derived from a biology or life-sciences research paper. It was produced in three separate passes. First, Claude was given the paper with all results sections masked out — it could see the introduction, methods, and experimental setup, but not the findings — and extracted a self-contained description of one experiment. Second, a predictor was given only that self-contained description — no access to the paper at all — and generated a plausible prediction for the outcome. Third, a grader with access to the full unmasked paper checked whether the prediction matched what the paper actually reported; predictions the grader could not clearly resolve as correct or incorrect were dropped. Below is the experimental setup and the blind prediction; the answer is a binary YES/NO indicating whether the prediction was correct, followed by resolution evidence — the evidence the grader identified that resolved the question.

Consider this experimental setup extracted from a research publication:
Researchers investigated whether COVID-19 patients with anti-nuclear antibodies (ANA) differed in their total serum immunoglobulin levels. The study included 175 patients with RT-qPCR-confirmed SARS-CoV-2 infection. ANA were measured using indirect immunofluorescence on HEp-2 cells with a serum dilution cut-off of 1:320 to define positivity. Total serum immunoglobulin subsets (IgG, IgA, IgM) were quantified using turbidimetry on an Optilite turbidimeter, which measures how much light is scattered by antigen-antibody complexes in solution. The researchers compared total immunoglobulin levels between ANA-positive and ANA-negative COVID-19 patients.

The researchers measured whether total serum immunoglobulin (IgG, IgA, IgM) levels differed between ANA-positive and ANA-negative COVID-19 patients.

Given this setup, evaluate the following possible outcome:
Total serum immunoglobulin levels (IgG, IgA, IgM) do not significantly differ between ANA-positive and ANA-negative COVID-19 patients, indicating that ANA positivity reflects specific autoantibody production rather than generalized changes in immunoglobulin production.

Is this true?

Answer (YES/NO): NO